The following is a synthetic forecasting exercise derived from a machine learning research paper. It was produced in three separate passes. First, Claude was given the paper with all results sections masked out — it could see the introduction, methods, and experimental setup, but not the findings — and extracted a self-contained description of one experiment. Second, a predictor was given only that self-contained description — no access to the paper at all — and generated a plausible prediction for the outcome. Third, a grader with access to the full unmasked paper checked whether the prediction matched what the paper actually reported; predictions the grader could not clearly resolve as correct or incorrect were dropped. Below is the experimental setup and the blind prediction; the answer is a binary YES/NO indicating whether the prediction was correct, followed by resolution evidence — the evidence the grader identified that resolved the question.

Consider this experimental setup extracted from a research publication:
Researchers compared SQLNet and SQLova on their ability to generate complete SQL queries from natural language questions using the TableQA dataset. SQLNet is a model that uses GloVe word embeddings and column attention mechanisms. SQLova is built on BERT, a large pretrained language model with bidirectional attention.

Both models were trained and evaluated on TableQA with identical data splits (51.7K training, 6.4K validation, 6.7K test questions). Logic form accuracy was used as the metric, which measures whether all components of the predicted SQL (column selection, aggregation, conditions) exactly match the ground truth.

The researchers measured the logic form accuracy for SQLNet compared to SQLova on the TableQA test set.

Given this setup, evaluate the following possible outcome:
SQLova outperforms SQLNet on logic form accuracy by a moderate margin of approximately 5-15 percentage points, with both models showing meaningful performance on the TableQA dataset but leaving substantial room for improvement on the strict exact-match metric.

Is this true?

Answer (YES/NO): YES